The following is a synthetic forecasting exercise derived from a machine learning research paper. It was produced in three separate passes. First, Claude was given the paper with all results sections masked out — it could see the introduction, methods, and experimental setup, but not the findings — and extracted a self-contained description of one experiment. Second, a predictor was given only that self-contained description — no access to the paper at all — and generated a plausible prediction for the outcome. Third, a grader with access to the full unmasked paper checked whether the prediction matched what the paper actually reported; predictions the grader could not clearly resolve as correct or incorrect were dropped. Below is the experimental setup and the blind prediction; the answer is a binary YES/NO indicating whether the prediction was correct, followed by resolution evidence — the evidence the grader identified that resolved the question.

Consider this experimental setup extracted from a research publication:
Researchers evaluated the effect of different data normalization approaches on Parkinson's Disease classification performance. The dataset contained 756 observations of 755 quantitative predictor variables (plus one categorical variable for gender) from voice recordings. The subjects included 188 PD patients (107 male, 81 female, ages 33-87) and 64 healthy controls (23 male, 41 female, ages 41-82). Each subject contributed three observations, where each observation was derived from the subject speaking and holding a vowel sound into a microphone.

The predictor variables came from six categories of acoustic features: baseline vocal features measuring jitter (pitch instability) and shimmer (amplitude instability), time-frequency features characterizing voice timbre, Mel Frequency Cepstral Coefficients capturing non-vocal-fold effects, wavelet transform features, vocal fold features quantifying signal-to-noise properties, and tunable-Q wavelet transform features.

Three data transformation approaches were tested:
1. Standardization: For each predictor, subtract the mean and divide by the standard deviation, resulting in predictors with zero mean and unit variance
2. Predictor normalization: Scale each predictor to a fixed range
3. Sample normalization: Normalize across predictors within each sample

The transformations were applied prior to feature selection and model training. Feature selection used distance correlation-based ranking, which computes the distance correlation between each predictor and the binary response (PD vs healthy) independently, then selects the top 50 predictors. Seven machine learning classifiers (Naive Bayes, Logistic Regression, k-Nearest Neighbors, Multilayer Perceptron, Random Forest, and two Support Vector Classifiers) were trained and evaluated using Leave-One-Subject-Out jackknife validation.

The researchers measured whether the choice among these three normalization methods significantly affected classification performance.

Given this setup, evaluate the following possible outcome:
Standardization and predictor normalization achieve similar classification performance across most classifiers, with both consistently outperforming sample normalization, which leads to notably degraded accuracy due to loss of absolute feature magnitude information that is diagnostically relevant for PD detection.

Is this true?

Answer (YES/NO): NO